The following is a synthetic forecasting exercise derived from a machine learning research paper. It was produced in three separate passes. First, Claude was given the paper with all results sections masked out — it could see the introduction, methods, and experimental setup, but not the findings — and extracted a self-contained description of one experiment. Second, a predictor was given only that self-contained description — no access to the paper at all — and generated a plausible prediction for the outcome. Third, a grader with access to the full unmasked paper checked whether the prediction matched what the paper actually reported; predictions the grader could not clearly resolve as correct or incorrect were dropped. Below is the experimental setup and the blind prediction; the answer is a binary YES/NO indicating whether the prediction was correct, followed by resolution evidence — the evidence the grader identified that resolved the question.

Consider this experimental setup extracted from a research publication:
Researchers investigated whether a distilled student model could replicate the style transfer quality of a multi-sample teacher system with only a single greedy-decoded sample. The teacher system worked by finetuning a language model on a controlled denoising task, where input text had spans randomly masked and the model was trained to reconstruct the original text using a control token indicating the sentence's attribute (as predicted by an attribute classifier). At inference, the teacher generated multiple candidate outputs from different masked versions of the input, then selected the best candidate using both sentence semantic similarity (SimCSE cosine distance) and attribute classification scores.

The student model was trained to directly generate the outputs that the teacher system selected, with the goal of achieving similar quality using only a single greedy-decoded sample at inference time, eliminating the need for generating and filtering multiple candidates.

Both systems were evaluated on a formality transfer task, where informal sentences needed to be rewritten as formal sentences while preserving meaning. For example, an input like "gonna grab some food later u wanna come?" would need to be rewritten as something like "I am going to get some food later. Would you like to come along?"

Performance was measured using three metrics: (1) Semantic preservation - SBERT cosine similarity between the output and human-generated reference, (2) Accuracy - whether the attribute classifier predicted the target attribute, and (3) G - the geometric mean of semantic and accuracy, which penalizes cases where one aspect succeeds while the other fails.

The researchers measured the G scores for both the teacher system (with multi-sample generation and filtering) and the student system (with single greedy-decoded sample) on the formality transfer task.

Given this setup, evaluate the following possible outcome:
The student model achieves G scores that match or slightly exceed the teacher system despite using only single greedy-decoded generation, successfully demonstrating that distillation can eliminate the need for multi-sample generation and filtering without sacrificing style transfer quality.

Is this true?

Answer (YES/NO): NO